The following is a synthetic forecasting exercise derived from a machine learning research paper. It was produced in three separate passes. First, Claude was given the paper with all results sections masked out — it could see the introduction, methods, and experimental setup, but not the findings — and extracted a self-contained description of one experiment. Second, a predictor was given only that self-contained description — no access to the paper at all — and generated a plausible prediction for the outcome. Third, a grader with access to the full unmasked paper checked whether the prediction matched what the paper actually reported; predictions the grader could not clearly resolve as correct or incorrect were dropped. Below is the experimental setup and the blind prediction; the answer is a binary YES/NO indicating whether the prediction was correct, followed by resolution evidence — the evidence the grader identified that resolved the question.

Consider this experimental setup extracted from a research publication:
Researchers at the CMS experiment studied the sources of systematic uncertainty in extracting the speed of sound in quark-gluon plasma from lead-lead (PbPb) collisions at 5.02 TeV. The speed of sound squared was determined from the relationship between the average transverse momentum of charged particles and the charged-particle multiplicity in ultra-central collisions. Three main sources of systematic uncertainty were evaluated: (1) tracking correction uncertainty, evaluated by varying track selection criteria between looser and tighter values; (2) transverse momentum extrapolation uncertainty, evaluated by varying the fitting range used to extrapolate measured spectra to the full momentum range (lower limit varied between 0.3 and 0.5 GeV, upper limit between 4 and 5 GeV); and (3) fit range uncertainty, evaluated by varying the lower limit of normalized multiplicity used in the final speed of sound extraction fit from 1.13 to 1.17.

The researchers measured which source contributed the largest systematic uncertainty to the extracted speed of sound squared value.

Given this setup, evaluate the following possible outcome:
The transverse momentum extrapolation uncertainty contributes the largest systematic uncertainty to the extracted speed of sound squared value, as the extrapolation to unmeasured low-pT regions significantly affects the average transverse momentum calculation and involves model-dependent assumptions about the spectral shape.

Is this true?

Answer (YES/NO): YES